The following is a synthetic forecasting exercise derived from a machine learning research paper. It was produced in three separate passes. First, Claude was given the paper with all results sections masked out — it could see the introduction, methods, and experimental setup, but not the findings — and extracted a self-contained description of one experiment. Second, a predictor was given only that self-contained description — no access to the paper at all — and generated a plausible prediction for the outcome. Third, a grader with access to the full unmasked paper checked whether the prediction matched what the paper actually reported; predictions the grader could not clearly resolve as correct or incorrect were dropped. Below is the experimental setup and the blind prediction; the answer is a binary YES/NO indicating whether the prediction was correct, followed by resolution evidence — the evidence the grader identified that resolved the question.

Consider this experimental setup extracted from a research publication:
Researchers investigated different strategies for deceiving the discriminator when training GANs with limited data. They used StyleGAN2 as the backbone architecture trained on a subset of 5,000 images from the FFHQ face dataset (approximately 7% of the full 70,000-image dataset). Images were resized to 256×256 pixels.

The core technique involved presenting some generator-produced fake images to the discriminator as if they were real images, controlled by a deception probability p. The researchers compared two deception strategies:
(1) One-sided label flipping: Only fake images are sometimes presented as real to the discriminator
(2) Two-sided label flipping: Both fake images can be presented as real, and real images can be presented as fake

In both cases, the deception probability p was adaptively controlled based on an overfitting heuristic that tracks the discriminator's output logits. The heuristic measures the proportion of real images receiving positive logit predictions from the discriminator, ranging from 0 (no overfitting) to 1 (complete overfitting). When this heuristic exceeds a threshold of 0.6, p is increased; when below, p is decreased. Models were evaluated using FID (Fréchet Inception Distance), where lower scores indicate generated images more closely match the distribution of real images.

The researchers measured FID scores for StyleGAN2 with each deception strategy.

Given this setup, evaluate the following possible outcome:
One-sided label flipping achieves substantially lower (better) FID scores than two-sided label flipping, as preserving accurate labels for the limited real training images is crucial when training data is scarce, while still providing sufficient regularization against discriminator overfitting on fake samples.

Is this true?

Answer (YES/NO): YES